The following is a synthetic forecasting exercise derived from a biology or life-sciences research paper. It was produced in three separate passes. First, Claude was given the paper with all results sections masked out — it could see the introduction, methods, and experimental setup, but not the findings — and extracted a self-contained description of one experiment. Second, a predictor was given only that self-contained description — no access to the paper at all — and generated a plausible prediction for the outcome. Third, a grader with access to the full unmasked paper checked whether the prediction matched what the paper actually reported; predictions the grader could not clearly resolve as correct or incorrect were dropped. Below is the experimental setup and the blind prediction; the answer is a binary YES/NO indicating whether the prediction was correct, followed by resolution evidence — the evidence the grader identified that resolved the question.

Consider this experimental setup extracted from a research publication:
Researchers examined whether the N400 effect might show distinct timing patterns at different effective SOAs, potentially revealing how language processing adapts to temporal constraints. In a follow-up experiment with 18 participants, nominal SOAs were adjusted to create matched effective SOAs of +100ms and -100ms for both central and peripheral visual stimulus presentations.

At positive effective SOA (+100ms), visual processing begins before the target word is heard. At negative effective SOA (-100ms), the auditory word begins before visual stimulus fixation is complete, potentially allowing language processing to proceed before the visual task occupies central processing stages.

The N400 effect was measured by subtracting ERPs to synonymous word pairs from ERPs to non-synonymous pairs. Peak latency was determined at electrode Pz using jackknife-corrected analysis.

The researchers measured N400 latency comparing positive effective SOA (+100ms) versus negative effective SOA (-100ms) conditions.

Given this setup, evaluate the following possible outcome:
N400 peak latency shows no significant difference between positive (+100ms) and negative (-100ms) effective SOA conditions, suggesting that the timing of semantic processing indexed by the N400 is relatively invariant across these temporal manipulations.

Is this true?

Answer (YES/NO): YES